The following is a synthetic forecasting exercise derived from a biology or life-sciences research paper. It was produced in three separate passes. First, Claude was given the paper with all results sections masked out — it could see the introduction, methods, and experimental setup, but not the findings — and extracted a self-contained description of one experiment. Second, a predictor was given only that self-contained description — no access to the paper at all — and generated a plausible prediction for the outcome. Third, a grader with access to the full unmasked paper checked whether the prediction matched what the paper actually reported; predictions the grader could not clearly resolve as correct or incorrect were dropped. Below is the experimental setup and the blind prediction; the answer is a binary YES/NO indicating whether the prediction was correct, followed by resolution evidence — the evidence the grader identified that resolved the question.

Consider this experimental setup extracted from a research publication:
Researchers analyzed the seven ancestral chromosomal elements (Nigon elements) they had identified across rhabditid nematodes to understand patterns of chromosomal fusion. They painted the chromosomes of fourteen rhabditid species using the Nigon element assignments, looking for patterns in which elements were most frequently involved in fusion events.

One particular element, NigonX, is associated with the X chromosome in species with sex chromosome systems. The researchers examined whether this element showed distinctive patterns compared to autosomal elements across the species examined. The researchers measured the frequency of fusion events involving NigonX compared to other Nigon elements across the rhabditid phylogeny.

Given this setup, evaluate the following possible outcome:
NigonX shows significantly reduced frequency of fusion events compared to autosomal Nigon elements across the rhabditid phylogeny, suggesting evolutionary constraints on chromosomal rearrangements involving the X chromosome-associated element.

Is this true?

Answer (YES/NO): NO